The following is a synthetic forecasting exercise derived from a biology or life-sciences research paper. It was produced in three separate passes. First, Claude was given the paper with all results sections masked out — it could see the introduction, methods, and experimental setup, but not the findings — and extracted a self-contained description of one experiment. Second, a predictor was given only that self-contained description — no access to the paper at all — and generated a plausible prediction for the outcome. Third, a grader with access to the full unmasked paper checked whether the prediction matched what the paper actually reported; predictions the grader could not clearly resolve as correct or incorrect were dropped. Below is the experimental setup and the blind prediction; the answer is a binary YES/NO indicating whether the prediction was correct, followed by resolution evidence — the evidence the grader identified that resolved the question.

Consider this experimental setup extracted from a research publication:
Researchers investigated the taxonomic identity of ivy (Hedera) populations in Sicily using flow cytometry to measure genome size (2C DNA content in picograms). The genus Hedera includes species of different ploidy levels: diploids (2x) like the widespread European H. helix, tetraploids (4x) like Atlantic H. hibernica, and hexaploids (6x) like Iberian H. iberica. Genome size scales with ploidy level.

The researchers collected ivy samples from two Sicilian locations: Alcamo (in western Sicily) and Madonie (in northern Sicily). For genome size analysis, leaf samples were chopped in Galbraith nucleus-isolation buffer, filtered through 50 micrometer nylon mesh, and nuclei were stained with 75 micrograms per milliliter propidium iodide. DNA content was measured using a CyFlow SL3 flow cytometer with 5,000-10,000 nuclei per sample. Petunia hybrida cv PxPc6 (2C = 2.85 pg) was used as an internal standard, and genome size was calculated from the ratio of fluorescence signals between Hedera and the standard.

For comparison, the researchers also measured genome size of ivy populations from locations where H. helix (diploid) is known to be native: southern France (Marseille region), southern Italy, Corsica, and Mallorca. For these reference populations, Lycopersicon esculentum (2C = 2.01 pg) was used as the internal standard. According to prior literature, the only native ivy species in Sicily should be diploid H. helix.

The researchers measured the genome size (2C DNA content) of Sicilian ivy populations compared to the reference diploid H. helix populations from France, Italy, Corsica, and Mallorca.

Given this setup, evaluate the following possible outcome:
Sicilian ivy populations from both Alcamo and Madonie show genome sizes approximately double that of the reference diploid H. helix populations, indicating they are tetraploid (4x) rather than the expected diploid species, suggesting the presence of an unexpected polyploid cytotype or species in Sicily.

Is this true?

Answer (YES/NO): YES